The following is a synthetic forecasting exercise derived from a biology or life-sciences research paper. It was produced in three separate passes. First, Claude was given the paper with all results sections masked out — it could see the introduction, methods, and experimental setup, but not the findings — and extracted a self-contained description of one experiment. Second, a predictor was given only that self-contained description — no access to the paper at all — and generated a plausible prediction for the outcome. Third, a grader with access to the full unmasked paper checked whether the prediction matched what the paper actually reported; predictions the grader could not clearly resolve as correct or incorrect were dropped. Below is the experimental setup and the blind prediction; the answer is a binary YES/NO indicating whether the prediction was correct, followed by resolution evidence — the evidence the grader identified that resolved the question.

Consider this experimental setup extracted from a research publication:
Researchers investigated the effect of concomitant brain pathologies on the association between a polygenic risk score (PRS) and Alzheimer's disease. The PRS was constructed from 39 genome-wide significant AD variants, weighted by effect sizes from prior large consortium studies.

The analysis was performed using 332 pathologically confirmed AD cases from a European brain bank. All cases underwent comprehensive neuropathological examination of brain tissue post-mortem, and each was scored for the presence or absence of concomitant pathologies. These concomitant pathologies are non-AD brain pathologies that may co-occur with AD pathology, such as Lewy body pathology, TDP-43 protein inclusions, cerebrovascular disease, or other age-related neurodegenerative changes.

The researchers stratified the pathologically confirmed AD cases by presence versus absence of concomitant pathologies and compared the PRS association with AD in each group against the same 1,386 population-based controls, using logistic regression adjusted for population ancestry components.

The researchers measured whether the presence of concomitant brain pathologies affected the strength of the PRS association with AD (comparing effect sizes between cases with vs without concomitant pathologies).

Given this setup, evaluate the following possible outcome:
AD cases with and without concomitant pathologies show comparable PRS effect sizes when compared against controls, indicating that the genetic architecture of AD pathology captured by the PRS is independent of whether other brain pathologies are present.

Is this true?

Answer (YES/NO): NO